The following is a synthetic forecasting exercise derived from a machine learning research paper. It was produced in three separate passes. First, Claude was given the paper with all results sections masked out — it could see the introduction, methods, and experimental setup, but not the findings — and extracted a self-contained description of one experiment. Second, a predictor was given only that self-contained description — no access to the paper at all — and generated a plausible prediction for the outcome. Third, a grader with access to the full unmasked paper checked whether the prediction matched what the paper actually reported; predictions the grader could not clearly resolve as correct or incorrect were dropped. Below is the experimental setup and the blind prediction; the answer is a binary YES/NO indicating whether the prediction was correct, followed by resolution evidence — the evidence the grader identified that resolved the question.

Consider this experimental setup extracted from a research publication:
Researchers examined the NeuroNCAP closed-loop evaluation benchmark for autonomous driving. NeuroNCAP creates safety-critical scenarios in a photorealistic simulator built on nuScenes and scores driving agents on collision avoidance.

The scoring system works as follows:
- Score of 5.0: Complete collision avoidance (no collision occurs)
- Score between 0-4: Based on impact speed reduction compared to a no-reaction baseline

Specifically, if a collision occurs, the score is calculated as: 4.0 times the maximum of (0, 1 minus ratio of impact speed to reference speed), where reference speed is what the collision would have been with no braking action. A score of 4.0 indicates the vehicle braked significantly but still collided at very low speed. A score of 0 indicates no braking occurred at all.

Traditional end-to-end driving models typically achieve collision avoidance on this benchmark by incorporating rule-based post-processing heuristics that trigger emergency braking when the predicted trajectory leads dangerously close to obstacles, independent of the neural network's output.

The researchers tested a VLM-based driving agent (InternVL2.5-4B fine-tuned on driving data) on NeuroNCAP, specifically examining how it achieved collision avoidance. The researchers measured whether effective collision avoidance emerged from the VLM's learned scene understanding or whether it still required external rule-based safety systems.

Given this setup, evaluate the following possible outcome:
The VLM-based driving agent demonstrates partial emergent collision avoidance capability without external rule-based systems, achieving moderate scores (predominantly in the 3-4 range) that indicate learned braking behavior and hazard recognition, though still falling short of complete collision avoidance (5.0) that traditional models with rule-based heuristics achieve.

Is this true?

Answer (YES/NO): NO